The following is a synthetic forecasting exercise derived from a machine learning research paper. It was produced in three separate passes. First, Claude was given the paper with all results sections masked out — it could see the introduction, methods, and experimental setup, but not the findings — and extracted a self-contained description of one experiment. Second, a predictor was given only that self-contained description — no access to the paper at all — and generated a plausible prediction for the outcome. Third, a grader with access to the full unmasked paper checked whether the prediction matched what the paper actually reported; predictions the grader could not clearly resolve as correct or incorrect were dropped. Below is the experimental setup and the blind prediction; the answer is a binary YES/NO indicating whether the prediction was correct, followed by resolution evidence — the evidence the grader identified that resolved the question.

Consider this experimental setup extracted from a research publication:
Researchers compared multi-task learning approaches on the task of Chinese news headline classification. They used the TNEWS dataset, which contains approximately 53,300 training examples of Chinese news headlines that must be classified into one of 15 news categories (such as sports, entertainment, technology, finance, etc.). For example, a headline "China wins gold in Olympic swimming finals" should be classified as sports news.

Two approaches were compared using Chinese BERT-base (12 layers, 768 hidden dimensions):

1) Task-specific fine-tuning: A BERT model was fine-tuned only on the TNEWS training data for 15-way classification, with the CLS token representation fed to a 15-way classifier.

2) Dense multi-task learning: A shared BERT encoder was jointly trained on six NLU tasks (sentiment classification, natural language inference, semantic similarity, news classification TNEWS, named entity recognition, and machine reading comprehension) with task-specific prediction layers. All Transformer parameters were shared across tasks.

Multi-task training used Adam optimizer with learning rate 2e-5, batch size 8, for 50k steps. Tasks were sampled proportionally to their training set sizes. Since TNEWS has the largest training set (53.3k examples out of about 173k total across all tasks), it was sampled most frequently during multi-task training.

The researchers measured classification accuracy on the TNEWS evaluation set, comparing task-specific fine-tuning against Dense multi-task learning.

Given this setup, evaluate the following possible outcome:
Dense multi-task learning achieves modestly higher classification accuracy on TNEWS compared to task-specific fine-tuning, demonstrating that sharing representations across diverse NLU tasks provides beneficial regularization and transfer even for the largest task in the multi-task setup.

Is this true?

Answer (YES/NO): YES